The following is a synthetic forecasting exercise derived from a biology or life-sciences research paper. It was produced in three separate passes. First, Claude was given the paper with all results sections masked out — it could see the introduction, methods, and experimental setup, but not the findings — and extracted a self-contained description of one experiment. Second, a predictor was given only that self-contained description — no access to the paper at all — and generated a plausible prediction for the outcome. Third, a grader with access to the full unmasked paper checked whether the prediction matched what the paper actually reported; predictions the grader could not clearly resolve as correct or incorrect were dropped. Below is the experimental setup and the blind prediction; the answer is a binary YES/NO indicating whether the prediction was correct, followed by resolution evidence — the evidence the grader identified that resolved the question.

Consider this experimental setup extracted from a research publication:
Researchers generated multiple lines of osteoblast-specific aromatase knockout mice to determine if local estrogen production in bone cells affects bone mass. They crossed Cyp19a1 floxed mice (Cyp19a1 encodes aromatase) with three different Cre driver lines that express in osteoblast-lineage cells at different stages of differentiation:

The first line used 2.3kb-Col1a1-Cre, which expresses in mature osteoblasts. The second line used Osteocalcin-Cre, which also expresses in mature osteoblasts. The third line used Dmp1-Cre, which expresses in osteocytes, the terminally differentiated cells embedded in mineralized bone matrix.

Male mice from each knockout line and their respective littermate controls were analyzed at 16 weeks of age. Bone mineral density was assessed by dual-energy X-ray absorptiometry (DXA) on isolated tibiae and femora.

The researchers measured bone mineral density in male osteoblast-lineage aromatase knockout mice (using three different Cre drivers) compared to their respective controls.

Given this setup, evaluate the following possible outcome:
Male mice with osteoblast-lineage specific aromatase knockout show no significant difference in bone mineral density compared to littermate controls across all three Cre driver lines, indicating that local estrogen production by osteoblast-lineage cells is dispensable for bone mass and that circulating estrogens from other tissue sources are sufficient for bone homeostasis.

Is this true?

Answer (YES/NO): YES